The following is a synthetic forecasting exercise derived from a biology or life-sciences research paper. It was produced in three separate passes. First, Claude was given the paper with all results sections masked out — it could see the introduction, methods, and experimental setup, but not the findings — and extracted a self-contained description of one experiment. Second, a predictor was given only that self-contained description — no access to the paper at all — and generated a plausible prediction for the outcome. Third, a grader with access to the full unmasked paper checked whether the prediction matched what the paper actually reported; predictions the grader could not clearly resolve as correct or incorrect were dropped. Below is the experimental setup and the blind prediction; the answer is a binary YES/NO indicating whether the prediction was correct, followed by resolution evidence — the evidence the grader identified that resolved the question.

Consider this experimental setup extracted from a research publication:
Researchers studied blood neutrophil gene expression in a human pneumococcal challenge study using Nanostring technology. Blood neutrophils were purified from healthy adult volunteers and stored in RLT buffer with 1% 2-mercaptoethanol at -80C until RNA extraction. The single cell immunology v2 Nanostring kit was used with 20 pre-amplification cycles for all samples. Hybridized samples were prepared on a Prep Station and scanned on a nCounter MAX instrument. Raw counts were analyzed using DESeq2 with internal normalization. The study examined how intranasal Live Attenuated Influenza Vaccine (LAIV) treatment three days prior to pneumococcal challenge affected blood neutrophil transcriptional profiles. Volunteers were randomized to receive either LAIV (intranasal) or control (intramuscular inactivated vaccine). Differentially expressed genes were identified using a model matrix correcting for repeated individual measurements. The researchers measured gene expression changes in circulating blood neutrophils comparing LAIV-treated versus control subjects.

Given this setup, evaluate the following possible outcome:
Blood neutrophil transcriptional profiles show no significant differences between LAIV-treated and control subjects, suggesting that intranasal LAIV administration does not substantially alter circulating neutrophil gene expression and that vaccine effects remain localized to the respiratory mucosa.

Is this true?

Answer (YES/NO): NO